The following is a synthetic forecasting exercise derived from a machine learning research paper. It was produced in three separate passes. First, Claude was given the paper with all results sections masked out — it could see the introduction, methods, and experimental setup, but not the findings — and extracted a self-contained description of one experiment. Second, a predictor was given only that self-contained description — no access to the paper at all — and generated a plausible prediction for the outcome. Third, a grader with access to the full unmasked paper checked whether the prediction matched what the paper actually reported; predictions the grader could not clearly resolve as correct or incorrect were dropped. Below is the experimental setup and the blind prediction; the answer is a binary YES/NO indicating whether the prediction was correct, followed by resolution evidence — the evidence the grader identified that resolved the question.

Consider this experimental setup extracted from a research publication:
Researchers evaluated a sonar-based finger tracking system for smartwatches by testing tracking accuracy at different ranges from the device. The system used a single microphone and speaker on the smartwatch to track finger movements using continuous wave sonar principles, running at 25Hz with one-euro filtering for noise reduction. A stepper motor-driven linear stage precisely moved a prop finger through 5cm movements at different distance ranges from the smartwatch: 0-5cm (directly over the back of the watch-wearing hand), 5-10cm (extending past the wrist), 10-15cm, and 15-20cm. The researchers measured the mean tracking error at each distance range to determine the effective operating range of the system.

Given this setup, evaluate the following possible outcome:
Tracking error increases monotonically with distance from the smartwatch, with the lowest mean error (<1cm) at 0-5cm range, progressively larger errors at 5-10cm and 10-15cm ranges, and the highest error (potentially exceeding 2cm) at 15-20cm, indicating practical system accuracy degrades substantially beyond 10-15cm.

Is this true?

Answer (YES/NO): NO